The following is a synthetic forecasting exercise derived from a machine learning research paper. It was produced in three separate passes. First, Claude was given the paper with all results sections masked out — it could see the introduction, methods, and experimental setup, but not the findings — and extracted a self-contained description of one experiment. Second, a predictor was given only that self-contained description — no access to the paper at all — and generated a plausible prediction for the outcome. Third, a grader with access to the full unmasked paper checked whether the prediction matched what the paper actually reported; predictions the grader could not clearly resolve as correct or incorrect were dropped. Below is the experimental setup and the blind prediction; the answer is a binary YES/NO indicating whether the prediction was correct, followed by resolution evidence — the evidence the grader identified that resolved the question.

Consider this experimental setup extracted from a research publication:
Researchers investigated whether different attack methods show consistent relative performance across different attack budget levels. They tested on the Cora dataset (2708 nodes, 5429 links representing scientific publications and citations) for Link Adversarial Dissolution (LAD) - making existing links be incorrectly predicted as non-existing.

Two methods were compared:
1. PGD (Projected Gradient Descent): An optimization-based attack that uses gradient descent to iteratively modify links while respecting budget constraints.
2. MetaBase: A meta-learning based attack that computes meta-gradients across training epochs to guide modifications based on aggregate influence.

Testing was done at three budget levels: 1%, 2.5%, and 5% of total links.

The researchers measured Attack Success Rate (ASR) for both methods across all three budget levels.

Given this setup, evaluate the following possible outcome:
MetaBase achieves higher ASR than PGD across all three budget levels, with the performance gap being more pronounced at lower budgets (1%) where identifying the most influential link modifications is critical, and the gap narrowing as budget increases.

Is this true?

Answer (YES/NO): NO